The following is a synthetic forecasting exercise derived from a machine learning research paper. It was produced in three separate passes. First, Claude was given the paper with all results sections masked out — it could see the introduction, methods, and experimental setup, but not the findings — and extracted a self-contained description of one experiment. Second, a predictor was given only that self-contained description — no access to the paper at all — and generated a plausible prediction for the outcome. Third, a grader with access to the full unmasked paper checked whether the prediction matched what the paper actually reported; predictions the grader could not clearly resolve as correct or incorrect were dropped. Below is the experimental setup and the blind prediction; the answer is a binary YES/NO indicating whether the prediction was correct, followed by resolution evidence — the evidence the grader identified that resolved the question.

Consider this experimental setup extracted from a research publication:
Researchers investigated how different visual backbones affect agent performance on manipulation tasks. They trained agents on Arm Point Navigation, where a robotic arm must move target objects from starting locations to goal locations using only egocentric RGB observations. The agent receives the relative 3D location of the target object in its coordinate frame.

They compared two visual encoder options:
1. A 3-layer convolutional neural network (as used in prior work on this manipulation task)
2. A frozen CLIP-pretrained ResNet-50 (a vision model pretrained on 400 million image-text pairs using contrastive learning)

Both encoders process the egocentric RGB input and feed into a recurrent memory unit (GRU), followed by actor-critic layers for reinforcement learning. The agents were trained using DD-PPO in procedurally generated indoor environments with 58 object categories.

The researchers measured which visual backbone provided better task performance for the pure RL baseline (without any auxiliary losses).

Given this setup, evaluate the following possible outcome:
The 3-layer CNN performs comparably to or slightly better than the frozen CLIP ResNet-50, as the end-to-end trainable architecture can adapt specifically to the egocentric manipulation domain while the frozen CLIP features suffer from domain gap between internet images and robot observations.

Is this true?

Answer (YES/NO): NO